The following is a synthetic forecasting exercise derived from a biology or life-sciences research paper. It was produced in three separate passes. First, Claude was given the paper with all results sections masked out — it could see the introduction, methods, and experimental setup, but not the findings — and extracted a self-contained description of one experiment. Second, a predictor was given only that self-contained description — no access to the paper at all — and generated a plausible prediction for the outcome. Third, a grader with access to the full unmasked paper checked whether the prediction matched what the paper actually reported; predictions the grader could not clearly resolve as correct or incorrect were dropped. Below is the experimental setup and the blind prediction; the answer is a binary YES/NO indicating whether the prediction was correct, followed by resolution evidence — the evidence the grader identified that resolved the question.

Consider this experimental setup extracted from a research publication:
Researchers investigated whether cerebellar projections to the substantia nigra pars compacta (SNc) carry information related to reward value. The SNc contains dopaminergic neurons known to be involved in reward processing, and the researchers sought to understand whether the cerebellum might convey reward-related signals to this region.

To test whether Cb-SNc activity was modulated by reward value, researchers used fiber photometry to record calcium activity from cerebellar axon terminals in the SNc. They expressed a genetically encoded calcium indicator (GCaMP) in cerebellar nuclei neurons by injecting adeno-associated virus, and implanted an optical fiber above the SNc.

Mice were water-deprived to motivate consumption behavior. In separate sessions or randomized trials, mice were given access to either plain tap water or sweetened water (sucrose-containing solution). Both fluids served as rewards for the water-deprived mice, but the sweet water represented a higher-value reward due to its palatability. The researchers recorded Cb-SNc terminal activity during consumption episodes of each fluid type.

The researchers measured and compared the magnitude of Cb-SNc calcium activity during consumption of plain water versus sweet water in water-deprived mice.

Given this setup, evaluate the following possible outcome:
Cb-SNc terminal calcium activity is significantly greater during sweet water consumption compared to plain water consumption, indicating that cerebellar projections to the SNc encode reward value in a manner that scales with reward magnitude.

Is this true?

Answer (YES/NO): YES